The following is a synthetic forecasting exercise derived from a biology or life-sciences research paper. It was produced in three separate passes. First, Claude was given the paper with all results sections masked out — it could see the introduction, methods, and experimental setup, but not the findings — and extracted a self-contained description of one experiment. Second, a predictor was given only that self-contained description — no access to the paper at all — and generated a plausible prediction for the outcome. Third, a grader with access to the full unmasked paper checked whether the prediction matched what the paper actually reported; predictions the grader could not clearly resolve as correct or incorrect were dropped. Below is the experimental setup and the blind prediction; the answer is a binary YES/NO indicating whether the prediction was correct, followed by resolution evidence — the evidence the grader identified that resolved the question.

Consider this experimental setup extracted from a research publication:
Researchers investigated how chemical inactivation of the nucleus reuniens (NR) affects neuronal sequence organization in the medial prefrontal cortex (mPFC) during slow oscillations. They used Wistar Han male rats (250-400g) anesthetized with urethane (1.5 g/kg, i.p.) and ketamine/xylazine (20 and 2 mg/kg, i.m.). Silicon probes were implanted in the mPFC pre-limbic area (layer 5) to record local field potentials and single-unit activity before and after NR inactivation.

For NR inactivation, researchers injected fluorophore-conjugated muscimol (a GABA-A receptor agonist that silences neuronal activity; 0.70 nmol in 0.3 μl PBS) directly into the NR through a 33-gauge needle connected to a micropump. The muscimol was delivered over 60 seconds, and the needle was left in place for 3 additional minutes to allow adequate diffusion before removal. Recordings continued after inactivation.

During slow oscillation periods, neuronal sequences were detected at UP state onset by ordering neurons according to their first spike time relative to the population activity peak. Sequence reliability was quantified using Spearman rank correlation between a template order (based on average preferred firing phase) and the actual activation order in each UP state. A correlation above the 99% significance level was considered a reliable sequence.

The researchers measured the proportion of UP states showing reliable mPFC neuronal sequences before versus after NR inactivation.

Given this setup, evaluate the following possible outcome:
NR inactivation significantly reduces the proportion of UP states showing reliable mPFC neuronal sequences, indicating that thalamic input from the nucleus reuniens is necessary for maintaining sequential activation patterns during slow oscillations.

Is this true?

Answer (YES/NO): YES